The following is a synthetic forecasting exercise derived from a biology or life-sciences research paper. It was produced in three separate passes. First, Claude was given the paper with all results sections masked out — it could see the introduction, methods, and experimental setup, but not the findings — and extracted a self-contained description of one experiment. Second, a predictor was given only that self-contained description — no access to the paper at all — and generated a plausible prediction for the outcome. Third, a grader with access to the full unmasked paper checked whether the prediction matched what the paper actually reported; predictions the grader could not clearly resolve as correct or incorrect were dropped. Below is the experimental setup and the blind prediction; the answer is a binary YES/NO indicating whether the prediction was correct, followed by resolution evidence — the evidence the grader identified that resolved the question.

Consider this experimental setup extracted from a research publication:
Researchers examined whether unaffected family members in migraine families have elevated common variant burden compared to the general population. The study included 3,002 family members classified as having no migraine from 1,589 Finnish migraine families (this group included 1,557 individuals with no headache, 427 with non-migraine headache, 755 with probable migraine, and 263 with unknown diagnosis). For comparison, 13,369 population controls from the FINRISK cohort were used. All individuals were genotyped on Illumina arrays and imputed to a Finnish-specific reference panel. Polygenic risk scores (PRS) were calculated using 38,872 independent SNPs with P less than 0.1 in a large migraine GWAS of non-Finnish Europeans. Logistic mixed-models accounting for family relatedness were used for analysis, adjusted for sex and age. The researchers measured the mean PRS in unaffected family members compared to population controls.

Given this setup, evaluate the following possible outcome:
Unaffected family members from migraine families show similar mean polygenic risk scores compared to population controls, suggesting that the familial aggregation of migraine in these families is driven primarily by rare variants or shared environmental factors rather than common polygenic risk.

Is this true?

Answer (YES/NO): YES